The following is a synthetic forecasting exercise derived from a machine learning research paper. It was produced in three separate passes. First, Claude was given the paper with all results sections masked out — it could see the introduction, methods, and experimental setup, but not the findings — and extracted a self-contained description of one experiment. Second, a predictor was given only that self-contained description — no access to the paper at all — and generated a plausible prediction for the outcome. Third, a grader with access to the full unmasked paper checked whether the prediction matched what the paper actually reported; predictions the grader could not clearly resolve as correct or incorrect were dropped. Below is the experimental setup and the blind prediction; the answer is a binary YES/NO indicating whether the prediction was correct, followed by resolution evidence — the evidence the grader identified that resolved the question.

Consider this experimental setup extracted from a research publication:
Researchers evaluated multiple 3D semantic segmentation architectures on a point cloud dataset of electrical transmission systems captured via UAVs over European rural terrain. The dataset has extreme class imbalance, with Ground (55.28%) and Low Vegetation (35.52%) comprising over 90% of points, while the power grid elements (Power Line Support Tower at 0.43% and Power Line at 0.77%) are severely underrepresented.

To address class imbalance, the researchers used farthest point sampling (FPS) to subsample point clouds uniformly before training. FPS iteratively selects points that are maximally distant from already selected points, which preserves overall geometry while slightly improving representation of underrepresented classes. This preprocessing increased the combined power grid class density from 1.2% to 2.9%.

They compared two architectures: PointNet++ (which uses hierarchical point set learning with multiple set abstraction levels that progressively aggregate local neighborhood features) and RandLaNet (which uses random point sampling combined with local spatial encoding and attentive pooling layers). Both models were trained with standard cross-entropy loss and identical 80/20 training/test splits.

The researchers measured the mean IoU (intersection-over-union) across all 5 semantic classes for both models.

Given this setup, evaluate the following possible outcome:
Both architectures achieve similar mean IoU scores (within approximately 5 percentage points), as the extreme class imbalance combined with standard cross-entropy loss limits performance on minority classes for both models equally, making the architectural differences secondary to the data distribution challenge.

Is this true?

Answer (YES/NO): NO